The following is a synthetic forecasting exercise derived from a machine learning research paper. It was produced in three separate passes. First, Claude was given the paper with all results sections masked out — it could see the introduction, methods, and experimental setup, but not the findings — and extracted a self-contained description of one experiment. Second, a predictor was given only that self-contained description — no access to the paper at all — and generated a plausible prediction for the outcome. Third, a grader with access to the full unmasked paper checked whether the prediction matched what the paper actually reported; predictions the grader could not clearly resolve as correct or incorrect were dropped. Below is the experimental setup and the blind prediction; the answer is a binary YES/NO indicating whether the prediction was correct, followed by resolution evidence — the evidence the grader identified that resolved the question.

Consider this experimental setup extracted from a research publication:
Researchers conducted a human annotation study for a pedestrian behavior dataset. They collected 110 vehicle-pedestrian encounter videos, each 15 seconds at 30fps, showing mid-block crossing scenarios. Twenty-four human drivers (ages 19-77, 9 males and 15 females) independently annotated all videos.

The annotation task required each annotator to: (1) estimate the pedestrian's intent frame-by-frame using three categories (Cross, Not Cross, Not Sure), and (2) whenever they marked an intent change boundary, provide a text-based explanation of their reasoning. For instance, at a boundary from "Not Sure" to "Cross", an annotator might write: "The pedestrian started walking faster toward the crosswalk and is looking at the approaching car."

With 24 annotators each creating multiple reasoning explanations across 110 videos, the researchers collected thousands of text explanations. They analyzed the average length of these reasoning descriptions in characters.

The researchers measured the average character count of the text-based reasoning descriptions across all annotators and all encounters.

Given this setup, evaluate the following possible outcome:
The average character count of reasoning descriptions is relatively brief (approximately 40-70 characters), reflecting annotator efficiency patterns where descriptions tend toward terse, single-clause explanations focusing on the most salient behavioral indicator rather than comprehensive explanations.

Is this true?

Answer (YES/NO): NO